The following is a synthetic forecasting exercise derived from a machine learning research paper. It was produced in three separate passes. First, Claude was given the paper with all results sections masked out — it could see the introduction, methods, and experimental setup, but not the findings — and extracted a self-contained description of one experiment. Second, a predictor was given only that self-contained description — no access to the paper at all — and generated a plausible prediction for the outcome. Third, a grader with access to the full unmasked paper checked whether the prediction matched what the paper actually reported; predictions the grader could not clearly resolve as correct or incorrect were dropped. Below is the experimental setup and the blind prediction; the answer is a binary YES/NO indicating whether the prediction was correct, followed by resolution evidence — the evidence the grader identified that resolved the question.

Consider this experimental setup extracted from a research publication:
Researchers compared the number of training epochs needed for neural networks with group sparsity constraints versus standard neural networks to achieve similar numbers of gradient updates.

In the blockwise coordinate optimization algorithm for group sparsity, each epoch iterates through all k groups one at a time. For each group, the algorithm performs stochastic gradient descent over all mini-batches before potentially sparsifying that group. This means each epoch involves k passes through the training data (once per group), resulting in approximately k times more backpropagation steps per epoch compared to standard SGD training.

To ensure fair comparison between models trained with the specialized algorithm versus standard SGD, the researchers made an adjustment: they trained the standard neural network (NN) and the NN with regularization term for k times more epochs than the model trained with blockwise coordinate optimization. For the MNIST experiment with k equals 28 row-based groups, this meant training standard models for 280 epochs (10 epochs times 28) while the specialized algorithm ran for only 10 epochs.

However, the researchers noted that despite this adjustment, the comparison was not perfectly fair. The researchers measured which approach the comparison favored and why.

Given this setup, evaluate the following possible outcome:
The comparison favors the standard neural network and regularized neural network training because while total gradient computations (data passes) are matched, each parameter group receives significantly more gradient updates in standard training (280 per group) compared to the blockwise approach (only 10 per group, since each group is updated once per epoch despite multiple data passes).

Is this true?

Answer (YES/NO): NO